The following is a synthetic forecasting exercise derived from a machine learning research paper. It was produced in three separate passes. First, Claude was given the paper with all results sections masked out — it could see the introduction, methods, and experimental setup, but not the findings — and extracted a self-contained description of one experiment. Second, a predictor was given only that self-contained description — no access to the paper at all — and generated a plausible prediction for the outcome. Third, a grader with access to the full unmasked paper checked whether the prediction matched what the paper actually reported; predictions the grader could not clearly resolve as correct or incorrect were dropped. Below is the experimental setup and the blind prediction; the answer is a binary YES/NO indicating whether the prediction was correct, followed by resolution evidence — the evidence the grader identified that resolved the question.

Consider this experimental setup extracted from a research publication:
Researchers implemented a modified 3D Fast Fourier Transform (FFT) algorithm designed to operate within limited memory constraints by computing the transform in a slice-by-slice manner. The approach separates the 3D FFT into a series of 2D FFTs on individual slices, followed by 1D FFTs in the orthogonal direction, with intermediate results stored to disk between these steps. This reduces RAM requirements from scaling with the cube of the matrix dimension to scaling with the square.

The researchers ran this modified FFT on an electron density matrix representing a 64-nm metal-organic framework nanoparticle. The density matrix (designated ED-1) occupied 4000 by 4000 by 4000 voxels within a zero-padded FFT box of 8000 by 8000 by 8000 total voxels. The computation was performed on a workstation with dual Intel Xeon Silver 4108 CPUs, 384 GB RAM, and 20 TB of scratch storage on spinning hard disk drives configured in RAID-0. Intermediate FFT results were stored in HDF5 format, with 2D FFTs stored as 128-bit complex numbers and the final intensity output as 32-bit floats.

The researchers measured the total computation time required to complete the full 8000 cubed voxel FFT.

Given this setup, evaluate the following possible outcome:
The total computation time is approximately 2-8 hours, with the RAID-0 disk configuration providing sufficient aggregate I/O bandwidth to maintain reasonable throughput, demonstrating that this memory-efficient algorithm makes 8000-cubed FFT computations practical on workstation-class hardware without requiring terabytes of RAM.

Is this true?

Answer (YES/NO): NO